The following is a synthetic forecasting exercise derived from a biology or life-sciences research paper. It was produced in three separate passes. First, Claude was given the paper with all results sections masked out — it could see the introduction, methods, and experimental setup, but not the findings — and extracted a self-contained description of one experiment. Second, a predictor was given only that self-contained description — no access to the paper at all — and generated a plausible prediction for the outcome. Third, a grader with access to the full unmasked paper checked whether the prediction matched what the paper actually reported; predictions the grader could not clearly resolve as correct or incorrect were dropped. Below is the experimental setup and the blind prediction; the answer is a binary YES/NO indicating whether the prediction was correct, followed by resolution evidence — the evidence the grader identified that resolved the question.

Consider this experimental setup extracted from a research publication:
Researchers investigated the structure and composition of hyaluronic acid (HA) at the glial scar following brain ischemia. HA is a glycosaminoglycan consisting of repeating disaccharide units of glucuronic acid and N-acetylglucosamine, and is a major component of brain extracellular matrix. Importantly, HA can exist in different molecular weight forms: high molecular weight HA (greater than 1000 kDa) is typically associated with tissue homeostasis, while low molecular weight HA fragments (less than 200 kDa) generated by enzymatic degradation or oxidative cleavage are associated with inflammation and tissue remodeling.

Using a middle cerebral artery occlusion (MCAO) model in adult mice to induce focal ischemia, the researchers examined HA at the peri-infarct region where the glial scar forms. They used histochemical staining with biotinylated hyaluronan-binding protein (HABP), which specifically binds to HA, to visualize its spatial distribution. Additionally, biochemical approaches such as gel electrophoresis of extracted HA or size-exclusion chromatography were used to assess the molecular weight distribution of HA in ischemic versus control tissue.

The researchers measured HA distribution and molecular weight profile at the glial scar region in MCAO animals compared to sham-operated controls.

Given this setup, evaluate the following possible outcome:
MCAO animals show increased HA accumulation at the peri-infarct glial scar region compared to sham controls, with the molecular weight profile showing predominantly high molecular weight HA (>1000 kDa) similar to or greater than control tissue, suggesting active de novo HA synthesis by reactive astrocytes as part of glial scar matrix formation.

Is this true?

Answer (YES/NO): YES